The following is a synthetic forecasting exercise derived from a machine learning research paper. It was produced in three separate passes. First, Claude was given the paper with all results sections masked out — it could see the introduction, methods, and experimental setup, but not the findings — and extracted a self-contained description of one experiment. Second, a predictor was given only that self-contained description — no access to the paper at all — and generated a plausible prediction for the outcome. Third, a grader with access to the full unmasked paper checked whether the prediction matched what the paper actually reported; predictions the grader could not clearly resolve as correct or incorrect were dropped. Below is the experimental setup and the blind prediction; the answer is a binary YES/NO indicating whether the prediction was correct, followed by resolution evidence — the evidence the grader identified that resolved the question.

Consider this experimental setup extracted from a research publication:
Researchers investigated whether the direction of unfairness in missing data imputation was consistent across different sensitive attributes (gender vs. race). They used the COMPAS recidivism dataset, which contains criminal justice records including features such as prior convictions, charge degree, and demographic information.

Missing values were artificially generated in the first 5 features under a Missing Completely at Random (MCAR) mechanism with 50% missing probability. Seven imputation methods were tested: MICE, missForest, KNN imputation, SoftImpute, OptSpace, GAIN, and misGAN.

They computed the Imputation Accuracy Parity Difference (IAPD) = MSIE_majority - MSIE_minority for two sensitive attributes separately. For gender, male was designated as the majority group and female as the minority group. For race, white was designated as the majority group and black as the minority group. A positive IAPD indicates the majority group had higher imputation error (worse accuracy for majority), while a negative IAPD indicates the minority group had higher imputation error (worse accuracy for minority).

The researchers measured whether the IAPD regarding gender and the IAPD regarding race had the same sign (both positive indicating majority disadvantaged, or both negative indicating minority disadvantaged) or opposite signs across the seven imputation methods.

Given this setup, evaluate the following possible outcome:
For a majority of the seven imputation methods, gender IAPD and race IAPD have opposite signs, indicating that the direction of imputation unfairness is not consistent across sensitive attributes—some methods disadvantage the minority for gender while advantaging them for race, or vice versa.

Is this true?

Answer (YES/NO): YES